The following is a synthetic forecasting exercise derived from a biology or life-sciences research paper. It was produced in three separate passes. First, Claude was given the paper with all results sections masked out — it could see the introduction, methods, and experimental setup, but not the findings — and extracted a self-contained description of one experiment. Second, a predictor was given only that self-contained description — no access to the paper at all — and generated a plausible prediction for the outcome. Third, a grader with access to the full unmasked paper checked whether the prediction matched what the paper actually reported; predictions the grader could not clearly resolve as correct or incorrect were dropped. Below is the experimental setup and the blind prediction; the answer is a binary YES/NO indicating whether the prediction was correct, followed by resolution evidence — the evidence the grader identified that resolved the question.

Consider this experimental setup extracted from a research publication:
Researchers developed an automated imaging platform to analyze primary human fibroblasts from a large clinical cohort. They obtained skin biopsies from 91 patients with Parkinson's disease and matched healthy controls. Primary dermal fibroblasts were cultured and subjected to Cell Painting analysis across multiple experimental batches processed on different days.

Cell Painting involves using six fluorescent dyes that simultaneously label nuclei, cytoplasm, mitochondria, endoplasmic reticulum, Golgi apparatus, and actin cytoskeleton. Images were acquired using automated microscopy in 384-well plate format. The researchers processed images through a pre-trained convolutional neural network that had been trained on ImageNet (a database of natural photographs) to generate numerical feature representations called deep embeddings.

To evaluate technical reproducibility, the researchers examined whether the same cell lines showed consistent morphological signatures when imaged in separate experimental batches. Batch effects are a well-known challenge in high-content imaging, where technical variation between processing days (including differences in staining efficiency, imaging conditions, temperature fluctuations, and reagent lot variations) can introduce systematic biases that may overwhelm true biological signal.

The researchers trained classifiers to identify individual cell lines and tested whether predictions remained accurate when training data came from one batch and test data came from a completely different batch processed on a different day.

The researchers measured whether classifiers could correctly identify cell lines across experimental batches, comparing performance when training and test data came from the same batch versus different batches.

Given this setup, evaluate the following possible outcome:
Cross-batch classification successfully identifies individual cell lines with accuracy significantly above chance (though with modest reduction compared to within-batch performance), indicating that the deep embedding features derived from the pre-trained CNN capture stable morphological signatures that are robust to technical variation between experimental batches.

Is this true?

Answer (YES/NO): YES